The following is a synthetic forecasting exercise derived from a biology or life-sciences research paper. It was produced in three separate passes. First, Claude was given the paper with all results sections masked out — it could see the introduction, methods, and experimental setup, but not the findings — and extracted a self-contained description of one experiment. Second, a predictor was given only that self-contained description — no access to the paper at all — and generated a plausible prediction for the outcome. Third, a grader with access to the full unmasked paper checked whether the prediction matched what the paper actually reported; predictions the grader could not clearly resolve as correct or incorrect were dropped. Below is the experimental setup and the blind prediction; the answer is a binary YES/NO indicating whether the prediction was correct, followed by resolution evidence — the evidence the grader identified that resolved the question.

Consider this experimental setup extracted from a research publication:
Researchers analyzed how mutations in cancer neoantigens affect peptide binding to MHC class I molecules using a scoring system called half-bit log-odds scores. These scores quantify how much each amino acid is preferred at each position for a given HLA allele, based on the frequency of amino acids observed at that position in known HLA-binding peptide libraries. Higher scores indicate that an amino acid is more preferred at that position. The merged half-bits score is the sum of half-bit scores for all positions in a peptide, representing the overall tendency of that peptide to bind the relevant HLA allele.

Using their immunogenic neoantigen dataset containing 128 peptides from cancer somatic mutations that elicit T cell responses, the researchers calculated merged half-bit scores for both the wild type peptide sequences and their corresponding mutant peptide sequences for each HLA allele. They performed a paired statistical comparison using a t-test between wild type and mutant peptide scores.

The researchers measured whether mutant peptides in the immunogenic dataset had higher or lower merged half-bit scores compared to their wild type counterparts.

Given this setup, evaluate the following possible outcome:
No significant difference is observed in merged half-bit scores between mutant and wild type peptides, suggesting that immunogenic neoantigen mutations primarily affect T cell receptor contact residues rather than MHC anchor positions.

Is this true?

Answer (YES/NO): NO